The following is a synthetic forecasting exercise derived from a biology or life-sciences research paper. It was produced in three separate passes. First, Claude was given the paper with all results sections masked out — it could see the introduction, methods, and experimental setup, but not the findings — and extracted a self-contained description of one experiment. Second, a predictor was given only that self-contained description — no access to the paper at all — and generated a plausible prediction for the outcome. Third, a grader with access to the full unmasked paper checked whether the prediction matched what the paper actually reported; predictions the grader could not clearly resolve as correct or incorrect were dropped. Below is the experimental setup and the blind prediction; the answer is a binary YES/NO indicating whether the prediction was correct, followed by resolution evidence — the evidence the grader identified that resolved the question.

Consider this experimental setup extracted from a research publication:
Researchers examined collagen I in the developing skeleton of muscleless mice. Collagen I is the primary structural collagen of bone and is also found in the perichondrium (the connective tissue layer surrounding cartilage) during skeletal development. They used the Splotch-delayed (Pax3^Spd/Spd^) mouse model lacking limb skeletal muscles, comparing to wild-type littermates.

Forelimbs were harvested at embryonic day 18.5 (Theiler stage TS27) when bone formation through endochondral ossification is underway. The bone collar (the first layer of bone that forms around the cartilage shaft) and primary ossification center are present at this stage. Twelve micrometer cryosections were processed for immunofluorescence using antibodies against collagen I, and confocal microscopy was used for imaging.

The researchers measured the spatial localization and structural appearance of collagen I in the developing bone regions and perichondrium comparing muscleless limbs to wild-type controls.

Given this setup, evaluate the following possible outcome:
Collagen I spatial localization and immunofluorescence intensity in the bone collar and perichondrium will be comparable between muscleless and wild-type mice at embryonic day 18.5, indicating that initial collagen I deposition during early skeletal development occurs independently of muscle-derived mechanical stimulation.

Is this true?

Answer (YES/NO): NO